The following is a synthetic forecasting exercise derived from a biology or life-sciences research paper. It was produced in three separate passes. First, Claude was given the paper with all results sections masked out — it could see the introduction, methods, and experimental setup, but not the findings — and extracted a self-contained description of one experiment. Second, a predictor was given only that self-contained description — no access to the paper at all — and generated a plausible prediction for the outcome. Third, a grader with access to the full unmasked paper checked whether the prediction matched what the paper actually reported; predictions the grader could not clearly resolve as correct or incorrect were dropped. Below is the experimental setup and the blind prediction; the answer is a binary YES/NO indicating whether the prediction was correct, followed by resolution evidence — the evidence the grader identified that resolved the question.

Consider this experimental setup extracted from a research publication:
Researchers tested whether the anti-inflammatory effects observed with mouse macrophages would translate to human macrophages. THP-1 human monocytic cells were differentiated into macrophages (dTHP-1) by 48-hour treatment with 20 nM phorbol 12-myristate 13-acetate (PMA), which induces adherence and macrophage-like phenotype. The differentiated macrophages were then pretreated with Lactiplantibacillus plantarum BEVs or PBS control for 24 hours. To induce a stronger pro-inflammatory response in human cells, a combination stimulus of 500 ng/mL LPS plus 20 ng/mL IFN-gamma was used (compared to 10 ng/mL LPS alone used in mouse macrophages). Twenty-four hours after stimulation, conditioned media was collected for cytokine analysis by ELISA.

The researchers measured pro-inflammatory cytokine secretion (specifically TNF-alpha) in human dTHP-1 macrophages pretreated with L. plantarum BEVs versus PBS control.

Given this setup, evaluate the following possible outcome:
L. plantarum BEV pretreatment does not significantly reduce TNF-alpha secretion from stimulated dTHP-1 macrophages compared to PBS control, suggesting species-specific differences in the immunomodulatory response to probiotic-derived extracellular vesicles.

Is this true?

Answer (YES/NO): NO